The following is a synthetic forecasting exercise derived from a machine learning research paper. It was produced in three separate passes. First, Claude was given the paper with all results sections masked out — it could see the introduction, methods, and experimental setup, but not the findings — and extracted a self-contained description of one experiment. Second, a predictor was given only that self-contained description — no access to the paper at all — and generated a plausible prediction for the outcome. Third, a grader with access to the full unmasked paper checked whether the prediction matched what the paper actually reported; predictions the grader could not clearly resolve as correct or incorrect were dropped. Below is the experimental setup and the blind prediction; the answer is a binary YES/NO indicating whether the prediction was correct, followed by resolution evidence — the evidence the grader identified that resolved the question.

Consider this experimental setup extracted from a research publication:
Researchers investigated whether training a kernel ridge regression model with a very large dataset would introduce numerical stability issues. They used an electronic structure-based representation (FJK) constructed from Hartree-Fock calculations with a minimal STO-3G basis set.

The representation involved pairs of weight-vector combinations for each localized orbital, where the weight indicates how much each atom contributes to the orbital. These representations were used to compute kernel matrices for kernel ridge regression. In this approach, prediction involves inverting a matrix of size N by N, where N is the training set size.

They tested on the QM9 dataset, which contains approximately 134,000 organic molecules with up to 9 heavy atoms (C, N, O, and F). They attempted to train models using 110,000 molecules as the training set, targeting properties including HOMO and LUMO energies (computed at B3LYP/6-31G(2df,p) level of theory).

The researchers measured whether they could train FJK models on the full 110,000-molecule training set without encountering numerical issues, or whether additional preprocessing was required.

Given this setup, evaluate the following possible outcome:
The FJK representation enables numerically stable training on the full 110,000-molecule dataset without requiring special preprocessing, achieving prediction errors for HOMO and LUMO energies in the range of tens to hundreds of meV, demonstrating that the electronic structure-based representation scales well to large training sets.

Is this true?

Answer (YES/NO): NO